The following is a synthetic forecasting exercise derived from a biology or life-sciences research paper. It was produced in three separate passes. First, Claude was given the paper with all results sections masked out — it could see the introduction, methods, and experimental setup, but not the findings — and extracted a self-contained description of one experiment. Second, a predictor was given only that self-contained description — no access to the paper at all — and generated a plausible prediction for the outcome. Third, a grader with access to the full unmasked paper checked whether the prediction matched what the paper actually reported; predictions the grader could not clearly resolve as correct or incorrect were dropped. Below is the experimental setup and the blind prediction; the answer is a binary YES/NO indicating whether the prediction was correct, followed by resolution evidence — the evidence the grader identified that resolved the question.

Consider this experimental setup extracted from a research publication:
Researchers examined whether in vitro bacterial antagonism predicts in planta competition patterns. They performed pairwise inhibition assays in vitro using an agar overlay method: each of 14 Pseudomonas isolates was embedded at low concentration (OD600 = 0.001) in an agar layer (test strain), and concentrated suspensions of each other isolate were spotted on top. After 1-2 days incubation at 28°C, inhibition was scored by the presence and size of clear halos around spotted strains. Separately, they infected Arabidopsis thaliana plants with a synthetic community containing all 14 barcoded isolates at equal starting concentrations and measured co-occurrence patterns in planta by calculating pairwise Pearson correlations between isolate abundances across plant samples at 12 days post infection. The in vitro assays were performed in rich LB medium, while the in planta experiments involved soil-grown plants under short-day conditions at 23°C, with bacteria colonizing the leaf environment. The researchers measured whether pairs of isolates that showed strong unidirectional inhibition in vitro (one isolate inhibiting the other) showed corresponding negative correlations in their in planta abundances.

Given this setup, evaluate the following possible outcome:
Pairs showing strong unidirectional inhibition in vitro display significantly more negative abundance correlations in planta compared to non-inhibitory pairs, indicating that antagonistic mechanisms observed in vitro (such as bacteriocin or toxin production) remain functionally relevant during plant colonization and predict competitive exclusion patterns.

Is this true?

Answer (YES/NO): NO